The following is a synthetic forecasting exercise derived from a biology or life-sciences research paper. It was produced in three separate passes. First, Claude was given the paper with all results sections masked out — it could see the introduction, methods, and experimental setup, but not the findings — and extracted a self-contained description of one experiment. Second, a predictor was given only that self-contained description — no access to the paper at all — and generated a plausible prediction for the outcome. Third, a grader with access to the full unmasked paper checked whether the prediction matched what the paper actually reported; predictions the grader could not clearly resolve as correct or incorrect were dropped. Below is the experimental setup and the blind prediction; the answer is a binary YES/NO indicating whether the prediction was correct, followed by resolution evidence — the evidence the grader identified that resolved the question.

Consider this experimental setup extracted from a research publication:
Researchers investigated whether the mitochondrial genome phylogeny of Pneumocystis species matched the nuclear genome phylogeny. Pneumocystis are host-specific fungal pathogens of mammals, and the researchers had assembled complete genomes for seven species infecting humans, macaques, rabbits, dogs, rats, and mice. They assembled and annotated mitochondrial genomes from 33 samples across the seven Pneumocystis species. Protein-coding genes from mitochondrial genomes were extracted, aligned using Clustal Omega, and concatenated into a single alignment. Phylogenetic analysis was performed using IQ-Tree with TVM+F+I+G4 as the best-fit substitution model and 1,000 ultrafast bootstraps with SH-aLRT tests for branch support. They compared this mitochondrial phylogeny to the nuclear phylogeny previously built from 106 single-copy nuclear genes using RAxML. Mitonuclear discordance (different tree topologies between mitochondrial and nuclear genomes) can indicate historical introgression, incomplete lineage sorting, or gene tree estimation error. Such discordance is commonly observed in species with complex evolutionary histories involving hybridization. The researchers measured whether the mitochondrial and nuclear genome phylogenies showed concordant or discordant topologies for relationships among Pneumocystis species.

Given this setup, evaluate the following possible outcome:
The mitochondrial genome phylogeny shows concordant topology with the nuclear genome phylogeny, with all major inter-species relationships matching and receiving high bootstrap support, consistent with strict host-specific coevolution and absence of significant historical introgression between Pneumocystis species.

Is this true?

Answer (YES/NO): NO